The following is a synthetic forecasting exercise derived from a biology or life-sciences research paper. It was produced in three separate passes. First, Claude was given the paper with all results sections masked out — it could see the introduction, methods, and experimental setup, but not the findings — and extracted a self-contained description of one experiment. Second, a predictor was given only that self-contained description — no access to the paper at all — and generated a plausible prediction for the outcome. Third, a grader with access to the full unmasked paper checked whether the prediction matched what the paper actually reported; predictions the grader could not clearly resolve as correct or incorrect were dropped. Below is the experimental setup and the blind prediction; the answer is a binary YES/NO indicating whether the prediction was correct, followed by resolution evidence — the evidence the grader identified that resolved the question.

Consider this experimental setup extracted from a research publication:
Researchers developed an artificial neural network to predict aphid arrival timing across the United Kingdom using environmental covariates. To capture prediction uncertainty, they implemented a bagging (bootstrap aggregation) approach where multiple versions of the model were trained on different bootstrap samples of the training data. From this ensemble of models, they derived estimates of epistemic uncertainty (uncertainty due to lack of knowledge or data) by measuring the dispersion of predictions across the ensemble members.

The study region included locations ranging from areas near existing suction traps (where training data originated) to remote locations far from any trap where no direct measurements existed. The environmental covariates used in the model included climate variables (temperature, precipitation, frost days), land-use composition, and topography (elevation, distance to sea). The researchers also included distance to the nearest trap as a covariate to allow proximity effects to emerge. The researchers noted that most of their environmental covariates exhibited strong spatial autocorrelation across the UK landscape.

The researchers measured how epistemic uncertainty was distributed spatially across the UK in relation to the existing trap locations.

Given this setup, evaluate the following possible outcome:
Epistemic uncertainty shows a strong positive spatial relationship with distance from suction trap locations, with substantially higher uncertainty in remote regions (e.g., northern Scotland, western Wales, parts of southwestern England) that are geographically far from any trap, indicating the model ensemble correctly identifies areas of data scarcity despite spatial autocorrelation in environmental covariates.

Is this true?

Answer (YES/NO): NO